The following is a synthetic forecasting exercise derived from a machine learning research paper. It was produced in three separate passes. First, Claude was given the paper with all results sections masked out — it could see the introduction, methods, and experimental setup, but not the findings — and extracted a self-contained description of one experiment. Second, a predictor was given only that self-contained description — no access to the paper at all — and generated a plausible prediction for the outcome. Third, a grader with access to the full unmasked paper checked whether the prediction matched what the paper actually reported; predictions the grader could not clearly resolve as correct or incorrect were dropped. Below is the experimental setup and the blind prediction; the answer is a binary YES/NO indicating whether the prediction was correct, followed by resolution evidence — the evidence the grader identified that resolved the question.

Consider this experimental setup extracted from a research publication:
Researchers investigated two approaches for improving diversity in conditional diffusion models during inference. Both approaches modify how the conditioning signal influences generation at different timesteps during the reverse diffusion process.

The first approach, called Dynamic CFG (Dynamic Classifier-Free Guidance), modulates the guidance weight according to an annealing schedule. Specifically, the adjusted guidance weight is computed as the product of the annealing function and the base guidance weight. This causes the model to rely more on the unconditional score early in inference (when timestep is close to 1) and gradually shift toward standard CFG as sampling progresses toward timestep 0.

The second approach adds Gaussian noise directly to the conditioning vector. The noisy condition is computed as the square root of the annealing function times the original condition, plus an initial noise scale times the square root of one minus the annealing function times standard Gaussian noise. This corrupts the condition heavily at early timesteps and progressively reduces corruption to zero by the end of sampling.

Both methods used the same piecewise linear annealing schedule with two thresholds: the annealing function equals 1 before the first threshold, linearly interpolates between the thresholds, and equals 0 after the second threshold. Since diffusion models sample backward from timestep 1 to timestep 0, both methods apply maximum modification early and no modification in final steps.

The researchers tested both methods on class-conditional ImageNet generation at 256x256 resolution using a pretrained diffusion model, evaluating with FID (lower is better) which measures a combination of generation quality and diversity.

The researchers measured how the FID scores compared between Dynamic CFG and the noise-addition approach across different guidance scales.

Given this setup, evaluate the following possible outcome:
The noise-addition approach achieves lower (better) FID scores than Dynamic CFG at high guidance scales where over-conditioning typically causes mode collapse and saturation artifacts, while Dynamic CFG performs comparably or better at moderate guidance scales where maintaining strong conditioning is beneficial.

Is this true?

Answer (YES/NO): NO